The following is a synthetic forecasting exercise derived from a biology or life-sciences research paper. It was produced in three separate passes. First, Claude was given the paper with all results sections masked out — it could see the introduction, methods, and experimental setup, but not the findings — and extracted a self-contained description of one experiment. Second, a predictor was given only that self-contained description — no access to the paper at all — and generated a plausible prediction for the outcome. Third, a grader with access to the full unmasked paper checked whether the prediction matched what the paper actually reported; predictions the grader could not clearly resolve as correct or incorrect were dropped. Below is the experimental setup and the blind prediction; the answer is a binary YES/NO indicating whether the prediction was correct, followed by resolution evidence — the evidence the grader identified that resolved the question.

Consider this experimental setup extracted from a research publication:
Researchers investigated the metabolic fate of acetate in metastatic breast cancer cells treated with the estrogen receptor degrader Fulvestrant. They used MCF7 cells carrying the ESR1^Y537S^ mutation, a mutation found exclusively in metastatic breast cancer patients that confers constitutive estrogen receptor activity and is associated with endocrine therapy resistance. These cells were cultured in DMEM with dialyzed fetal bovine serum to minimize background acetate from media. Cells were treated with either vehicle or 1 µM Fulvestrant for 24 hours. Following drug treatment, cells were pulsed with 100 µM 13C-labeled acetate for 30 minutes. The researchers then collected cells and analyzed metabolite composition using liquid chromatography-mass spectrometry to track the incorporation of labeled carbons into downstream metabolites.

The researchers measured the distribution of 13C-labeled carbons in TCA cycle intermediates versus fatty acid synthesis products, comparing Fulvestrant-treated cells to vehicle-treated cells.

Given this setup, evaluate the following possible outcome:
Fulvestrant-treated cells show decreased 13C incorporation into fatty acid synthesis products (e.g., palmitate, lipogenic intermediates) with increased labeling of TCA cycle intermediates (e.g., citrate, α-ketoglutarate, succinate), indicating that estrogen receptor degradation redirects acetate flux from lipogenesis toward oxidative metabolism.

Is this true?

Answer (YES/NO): NO